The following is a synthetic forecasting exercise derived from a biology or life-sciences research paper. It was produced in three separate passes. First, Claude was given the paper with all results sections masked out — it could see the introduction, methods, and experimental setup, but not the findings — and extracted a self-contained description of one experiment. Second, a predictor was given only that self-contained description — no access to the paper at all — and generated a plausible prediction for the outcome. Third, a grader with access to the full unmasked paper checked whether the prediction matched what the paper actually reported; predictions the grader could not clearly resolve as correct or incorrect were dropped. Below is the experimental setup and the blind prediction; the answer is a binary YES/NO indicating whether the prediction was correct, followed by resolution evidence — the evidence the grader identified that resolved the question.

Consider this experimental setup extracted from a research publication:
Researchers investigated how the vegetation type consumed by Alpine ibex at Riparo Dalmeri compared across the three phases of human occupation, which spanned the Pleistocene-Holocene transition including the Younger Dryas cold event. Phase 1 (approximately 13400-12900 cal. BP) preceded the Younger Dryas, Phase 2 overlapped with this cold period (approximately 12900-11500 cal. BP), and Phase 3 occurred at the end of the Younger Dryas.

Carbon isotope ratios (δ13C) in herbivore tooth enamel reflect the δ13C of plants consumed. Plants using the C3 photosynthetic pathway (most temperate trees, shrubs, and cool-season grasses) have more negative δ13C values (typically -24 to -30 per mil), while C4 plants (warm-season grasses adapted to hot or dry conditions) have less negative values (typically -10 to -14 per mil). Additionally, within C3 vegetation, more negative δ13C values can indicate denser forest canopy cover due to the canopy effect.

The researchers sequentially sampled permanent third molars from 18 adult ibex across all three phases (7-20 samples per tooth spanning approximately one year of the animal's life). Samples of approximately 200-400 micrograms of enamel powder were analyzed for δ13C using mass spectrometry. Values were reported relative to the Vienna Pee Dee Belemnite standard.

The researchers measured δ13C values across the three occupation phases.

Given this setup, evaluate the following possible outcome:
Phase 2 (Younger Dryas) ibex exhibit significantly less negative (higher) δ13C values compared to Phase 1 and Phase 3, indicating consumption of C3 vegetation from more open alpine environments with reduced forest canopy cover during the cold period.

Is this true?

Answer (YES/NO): NO